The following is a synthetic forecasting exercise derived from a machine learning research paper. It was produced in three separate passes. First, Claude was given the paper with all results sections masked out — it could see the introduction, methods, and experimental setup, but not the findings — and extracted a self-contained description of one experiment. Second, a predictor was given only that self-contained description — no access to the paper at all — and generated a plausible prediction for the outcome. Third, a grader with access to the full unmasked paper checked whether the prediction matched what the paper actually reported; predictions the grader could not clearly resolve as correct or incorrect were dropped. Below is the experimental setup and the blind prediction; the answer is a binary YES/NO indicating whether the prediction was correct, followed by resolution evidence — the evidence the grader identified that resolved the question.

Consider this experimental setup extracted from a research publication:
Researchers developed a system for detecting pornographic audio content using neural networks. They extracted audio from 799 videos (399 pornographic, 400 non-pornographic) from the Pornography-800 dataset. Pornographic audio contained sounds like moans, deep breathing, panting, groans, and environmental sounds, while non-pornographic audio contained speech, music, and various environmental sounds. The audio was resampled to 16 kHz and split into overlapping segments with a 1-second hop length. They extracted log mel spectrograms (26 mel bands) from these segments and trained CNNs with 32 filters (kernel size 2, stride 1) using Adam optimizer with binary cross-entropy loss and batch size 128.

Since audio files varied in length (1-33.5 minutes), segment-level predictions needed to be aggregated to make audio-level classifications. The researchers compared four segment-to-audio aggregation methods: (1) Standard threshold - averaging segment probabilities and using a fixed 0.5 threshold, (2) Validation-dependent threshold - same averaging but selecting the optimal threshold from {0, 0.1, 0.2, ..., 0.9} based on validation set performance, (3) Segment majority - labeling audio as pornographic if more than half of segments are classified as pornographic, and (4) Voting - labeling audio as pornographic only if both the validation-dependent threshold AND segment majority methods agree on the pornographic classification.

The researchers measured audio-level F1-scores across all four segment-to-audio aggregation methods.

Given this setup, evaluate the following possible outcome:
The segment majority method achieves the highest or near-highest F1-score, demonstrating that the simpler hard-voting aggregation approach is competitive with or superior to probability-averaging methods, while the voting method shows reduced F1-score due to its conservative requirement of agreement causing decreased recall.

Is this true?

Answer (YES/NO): NO